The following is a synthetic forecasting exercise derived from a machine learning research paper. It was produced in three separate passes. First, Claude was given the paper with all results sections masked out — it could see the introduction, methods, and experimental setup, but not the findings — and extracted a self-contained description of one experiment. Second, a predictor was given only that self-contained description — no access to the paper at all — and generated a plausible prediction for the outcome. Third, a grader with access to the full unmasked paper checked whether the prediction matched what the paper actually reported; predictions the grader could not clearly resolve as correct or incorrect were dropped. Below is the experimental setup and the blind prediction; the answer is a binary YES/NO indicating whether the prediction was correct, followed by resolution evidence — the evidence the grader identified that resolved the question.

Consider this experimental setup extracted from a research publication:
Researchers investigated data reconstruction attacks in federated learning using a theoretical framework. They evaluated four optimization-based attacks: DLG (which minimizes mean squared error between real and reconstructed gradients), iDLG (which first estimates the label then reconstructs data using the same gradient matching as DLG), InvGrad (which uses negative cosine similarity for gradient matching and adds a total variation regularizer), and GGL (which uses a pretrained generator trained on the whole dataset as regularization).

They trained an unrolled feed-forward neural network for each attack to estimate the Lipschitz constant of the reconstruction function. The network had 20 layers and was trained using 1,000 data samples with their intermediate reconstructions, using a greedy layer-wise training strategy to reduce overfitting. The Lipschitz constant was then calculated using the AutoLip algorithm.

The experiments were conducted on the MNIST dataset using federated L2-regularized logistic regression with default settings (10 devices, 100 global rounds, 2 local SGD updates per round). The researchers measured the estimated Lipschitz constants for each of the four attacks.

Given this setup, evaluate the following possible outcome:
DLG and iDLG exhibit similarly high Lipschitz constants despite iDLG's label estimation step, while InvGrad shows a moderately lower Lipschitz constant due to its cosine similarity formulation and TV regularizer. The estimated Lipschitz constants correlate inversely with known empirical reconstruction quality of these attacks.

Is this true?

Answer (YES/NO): YES